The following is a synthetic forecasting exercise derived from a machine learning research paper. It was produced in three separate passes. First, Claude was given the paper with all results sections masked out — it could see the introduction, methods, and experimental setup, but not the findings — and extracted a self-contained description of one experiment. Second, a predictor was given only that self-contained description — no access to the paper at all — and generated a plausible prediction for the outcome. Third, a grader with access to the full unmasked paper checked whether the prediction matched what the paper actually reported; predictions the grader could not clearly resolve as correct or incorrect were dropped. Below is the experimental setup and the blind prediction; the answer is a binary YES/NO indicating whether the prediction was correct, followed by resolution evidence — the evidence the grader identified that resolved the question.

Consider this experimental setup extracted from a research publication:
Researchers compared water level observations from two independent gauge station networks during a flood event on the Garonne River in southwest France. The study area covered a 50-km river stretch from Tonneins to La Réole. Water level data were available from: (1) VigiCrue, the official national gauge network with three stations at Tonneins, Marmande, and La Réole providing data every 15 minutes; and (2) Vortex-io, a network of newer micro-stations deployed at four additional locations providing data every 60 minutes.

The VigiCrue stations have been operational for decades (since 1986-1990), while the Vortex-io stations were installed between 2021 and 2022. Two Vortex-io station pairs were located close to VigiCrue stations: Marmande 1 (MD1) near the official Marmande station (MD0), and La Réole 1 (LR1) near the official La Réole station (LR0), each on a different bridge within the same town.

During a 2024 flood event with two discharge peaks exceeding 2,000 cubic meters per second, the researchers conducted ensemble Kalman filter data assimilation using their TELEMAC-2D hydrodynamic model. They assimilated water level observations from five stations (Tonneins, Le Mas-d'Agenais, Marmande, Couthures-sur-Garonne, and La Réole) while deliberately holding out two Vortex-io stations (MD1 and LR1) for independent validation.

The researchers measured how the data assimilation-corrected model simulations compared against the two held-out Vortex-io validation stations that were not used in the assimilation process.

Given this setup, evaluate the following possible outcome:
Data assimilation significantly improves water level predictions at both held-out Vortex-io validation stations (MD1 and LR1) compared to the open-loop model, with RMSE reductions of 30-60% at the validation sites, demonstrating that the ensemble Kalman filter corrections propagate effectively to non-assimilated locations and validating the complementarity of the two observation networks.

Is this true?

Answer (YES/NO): NO